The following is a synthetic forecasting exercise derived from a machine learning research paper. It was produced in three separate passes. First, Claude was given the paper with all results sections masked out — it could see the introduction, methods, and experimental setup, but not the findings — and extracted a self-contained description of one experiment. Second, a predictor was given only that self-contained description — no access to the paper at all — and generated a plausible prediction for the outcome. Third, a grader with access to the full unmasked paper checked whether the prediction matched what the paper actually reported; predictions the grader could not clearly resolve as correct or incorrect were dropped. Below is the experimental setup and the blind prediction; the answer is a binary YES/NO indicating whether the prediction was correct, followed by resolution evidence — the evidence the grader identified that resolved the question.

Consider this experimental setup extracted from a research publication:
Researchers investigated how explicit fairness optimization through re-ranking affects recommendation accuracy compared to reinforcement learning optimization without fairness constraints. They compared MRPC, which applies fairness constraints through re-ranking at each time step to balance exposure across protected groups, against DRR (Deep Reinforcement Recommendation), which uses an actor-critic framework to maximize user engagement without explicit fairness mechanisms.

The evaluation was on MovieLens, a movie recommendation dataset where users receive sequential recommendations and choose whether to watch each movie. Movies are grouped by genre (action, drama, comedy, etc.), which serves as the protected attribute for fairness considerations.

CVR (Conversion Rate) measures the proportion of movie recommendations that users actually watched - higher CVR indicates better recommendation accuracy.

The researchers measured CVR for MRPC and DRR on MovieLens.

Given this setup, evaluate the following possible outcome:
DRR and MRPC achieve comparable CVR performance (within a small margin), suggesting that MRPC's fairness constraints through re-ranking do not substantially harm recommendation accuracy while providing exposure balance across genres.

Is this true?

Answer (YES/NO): NO